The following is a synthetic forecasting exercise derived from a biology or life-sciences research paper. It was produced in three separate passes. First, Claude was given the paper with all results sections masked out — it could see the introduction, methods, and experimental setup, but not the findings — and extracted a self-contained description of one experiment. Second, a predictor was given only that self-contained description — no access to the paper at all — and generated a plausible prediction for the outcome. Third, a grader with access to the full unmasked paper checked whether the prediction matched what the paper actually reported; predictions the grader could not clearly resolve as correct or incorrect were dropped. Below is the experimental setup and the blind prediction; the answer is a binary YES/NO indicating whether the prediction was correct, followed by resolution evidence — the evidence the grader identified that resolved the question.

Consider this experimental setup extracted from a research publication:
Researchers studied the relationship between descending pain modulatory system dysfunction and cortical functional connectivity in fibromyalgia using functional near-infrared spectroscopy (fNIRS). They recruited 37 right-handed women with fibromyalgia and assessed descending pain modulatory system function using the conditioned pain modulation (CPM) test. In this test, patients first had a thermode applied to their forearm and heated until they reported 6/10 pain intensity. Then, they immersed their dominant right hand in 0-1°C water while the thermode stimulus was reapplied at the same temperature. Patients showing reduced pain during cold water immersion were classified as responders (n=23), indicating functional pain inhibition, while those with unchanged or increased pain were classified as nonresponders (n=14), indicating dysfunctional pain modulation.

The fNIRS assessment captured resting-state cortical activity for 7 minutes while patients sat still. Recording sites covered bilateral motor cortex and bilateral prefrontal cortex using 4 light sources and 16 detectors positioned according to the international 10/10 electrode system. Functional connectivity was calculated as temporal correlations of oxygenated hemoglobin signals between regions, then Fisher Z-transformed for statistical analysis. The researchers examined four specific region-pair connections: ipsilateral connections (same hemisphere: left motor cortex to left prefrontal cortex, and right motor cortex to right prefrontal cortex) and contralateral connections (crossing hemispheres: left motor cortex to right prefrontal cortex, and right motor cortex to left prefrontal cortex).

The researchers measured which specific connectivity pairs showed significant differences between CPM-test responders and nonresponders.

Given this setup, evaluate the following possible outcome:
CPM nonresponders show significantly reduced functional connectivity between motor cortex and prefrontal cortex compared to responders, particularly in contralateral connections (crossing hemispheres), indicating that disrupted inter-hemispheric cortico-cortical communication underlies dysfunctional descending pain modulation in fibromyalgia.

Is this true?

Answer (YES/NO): NO